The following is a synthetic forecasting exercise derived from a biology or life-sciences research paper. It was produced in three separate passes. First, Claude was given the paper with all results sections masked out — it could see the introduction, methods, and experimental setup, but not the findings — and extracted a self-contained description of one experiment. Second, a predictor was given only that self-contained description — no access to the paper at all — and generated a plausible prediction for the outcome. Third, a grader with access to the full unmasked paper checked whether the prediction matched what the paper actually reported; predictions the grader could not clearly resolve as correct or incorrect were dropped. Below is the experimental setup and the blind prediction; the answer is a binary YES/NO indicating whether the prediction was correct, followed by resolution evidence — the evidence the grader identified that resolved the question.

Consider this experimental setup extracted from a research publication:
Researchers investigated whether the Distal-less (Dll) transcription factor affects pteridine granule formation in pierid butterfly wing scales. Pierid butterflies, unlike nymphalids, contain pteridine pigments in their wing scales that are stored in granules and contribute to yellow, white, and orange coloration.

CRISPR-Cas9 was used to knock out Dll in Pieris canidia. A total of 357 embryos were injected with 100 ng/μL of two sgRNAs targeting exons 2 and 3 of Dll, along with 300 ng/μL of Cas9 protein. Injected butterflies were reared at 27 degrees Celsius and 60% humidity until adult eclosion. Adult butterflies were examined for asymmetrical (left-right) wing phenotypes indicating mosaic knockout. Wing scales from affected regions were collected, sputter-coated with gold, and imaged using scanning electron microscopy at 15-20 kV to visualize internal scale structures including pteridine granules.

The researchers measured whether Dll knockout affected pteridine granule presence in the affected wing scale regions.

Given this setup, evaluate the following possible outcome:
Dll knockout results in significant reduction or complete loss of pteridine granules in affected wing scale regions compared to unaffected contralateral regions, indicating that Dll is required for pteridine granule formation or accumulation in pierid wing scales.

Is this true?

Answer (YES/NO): NO